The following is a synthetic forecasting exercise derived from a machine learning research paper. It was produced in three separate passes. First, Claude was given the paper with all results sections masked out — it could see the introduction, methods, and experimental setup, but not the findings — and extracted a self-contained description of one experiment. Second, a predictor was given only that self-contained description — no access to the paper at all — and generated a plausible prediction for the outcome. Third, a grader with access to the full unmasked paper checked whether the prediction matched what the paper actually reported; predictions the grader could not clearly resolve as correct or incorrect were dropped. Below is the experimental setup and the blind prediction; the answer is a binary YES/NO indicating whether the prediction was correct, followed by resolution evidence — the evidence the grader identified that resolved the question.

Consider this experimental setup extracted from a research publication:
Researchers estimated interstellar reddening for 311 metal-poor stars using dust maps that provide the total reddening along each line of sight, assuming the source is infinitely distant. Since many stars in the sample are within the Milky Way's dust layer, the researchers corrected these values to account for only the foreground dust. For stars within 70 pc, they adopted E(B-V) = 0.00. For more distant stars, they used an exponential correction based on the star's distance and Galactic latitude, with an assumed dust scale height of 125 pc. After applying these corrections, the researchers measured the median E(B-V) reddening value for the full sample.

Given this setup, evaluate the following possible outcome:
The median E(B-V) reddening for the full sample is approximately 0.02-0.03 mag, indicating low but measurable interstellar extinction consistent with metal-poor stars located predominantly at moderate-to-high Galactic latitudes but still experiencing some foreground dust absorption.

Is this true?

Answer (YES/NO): NO